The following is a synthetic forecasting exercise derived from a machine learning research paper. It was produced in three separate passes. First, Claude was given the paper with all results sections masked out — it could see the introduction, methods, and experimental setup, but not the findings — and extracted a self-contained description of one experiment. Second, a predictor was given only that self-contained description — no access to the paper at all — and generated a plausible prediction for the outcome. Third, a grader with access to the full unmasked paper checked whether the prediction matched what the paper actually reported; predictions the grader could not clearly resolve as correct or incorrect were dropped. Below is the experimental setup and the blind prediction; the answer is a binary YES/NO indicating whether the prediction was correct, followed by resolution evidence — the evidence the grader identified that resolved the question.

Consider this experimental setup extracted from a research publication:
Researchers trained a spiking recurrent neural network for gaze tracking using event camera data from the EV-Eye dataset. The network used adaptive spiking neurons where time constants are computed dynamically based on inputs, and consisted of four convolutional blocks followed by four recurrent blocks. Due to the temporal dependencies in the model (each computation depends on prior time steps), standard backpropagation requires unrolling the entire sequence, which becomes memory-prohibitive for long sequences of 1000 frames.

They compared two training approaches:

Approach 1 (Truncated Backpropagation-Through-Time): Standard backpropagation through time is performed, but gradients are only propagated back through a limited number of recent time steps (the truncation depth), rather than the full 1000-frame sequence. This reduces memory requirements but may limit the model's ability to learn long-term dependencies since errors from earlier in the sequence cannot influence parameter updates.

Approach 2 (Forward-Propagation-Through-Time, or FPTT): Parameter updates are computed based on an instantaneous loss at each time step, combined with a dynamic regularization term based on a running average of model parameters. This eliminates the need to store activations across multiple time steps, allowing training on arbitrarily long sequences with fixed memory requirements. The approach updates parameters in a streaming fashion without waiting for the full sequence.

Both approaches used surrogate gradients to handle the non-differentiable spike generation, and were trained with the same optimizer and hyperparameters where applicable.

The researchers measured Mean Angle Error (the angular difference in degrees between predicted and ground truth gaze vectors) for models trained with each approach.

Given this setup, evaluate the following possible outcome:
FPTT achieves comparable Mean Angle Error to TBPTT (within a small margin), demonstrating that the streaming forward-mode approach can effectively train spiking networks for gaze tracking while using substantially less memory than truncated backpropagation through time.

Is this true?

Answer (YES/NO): YES